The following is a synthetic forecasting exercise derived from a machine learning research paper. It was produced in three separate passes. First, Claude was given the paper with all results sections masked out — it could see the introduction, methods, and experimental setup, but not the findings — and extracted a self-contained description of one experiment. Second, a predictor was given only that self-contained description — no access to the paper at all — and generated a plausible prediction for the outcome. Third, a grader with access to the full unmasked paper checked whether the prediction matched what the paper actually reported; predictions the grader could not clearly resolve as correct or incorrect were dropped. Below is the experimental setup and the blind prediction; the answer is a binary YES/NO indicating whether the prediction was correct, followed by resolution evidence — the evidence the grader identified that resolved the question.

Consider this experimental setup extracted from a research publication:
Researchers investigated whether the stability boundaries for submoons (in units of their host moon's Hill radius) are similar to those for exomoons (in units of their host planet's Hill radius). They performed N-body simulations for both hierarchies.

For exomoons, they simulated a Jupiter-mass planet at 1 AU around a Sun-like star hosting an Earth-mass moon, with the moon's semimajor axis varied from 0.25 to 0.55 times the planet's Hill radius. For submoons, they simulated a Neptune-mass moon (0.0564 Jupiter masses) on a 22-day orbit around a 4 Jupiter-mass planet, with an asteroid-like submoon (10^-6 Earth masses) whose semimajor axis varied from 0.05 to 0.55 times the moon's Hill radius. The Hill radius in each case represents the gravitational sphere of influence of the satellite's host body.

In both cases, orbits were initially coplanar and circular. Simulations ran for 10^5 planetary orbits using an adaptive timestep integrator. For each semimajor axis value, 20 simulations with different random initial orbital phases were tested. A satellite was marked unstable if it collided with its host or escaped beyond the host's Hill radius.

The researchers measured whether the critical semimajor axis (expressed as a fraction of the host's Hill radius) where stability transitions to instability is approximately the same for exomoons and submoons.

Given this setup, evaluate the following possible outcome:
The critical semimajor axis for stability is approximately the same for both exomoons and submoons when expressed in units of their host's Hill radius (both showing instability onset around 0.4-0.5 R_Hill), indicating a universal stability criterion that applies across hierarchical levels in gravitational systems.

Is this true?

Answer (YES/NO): NO